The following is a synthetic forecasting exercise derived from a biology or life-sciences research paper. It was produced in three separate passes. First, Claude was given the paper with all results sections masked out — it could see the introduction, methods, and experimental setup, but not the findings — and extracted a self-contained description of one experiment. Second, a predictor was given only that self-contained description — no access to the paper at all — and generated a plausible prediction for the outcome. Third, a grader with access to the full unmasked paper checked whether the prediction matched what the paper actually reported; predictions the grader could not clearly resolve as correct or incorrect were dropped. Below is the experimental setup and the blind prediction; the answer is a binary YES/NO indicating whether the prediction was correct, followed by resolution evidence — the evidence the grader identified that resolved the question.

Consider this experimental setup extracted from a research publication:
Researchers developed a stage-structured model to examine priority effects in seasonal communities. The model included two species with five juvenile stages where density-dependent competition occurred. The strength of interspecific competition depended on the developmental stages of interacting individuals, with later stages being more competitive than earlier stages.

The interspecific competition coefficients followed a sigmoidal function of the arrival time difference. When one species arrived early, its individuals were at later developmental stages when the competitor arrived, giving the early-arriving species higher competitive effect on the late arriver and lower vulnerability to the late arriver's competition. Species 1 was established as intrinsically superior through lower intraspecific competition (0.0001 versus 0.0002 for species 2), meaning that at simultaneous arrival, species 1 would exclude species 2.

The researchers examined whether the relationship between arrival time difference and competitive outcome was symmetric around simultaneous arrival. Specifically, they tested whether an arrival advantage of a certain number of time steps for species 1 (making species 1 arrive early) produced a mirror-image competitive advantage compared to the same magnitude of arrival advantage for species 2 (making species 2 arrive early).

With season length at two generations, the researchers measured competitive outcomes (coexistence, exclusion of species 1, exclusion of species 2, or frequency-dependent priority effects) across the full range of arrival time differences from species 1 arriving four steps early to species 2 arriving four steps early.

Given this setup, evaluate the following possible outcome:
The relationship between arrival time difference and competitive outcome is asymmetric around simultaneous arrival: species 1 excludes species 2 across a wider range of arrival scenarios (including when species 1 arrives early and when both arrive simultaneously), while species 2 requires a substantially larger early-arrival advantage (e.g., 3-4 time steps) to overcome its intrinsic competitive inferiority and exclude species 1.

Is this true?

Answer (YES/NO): NO